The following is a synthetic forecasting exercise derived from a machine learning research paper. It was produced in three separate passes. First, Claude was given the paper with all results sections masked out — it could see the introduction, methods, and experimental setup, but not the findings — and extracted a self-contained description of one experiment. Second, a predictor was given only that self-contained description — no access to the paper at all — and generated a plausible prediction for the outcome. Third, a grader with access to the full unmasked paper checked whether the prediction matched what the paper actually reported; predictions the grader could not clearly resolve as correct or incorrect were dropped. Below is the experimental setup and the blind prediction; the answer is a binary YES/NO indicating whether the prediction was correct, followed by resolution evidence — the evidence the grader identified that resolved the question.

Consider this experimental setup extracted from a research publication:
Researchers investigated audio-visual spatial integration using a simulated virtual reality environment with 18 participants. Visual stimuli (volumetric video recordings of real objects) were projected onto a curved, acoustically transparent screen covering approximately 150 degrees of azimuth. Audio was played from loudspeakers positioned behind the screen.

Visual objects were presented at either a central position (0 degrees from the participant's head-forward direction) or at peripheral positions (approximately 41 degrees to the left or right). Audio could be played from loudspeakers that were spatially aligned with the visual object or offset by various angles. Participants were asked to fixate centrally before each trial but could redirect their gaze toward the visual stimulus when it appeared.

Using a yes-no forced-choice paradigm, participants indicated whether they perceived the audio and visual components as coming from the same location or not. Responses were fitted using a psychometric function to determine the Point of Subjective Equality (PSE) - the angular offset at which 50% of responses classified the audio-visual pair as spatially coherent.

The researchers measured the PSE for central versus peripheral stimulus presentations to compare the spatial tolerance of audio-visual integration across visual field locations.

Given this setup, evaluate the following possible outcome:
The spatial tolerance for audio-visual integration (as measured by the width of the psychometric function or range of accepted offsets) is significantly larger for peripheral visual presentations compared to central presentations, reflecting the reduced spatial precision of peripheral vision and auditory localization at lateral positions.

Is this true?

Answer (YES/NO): NO